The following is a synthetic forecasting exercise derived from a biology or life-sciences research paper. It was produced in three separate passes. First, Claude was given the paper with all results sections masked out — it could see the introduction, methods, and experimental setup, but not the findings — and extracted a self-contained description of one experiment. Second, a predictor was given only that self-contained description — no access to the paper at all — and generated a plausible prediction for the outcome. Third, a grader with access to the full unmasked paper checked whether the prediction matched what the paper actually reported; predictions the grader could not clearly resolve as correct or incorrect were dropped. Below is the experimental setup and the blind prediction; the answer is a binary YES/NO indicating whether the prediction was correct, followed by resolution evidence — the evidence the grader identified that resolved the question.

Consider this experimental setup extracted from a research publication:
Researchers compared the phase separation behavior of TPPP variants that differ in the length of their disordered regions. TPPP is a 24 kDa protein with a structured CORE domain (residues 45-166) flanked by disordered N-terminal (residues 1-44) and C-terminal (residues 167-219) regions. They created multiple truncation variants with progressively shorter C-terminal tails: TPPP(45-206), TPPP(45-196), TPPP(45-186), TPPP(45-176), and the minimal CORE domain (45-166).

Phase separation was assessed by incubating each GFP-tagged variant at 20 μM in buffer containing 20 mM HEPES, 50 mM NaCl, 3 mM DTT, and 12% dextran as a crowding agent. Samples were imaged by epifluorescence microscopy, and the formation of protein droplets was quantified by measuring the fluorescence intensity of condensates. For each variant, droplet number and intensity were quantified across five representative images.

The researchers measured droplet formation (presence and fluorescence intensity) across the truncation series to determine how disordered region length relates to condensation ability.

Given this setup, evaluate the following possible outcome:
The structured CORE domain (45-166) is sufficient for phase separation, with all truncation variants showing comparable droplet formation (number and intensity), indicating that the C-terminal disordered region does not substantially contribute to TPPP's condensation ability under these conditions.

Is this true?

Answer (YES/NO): NO